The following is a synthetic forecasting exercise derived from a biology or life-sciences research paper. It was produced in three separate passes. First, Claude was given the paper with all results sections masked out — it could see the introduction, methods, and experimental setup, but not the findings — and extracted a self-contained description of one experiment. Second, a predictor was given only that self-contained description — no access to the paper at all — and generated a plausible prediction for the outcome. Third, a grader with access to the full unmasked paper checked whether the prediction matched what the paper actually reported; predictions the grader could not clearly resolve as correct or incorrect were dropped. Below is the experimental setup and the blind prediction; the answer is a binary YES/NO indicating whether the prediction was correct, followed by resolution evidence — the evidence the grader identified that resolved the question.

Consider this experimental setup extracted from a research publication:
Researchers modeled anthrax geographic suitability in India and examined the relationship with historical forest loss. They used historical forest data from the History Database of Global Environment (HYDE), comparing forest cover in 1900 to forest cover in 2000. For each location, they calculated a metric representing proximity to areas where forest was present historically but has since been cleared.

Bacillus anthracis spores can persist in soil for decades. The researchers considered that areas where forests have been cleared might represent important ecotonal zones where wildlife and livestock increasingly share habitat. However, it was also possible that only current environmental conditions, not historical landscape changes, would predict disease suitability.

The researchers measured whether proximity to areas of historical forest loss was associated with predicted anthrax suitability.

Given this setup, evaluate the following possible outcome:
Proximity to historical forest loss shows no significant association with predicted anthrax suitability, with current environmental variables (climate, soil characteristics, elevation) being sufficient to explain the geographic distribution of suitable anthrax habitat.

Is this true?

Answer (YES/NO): NO